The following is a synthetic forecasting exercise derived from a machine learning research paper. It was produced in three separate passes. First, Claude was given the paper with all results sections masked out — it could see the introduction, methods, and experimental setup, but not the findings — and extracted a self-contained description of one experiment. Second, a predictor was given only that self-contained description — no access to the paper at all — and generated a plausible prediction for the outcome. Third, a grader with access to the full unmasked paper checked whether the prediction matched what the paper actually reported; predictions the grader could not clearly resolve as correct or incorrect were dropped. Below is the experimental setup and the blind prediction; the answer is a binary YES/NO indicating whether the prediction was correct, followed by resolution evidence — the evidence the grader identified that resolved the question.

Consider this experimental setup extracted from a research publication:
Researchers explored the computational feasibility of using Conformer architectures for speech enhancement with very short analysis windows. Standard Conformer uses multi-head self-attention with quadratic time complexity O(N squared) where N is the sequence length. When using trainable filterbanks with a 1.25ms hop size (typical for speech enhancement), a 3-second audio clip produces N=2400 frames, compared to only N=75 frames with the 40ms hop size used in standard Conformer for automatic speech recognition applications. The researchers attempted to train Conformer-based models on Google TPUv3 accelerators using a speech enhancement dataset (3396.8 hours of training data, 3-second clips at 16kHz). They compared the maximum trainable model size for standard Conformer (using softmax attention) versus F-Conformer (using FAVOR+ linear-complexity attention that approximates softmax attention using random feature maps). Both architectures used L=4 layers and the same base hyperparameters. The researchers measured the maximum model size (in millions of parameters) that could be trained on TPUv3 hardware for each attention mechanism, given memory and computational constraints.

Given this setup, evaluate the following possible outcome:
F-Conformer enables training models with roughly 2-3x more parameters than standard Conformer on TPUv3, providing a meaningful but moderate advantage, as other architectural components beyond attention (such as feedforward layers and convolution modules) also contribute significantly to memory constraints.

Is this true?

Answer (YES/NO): YES